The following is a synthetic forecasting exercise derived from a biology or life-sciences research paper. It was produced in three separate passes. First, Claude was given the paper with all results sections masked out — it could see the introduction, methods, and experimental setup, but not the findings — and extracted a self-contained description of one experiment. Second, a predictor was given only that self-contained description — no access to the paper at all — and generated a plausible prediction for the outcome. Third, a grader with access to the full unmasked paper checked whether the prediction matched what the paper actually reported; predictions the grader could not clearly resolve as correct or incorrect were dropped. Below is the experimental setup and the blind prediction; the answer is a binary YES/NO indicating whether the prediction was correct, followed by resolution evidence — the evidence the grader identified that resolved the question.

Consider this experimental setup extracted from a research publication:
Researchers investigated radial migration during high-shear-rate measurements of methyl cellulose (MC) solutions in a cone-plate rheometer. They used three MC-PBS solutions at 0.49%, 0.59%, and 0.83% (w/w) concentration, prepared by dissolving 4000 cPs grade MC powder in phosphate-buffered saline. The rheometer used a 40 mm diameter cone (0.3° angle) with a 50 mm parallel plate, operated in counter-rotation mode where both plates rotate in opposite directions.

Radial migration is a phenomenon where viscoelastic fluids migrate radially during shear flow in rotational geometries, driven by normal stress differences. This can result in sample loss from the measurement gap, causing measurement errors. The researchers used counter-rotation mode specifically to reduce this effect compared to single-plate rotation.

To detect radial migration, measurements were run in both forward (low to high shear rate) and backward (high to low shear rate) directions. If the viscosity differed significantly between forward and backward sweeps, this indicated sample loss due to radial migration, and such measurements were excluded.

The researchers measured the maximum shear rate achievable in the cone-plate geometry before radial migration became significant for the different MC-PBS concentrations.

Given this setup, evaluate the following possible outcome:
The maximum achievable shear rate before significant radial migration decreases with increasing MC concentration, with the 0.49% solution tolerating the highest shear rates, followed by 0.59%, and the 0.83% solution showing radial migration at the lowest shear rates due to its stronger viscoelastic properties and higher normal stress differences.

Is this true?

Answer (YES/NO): NO